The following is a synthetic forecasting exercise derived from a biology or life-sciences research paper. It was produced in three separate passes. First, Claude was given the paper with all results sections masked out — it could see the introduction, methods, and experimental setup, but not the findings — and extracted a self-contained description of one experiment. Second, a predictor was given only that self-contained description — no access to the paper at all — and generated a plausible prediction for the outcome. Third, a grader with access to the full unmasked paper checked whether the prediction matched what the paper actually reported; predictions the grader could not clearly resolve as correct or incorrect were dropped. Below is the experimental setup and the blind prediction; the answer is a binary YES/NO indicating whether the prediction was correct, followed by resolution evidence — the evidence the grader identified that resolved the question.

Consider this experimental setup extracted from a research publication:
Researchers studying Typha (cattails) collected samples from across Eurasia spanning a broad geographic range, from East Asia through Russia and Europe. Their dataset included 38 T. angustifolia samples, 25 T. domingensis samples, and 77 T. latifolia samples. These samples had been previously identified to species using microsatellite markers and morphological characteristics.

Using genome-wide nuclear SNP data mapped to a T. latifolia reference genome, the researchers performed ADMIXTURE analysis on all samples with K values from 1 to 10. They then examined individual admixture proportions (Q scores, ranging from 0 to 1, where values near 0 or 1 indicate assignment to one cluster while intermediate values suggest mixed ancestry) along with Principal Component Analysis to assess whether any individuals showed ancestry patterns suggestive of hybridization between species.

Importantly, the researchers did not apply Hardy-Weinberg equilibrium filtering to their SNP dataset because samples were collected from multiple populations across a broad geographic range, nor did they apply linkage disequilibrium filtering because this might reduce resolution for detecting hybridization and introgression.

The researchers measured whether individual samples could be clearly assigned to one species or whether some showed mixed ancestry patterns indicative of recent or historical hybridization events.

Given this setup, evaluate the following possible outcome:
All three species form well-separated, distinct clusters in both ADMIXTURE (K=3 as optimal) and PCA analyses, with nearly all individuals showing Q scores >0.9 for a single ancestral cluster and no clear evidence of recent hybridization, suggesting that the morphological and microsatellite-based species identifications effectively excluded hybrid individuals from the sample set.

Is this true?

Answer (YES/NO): NO